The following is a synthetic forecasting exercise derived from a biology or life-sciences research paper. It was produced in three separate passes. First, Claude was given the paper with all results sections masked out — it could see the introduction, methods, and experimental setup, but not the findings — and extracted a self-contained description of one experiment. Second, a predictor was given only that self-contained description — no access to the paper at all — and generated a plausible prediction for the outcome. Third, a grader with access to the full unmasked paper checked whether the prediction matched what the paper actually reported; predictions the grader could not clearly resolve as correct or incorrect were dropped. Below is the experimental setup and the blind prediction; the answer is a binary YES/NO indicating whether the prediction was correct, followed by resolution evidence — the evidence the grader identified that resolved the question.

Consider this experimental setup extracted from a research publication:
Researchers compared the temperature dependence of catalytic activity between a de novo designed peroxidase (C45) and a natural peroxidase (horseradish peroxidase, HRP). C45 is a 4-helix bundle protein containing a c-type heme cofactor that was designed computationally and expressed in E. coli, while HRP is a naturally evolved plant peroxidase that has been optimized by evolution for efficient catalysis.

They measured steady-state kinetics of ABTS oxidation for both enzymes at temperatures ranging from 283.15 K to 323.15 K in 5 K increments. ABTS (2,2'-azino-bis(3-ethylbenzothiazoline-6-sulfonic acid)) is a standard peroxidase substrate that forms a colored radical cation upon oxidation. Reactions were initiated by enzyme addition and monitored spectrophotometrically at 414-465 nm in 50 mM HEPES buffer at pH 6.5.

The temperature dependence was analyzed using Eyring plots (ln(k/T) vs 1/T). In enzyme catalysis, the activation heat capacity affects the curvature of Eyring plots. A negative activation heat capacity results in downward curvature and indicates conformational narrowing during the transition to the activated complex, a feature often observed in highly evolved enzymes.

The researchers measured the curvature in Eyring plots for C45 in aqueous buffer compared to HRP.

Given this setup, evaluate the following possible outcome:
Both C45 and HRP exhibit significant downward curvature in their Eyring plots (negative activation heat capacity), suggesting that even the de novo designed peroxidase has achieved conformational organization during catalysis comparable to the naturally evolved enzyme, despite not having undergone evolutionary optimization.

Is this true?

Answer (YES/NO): NO